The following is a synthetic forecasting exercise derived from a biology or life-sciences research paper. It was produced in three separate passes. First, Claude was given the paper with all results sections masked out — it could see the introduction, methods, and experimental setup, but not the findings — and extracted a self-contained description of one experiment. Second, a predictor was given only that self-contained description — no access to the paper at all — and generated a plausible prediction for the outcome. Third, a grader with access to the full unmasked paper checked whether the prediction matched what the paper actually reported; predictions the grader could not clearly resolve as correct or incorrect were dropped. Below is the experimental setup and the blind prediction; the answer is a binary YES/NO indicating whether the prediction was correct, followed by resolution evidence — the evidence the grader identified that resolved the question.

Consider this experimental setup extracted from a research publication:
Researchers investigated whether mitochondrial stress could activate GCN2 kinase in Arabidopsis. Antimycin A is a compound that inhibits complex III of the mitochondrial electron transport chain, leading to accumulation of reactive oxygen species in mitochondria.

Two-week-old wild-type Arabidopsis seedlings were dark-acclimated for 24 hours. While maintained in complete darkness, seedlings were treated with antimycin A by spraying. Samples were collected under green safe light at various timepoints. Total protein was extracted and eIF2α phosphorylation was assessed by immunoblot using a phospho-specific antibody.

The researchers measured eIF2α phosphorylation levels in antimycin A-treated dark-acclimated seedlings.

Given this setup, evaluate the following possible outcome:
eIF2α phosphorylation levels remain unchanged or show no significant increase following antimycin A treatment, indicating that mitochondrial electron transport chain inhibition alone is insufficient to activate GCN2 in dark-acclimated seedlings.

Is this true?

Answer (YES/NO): YES